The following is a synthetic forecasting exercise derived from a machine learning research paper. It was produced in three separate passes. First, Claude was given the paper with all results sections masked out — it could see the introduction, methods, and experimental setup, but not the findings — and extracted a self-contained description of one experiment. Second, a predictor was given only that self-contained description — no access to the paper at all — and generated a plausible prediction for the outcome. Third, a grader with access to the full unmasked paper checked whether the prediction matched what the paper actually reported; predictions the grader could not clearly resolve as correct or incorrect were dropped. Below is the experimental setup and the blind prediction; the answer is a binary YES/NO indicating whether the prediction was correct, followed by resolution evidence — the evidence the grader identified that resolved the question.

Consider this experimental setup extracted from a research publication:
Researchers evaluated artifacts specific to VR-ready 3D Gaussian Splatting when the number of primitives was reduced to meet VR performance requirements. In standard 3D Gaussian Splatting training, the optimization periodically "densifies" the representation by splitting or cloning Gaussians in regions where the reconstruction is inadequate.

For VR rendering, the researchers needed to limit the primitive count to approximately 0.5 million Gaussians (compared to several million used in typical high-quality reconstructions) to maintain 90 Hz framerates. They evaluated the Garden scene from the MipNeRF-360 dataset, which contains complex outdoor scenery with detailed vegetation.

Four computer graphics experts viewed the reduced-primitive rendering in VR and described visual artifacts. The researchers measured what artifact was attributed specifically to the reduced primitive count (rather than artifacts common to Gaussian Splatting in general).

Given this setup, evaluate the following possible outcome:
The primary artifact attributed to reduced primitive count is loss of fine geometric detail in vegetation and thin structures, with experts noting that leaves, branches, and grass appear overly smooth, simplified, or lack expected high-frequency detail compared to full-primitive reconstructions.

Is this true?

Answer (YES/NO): NO